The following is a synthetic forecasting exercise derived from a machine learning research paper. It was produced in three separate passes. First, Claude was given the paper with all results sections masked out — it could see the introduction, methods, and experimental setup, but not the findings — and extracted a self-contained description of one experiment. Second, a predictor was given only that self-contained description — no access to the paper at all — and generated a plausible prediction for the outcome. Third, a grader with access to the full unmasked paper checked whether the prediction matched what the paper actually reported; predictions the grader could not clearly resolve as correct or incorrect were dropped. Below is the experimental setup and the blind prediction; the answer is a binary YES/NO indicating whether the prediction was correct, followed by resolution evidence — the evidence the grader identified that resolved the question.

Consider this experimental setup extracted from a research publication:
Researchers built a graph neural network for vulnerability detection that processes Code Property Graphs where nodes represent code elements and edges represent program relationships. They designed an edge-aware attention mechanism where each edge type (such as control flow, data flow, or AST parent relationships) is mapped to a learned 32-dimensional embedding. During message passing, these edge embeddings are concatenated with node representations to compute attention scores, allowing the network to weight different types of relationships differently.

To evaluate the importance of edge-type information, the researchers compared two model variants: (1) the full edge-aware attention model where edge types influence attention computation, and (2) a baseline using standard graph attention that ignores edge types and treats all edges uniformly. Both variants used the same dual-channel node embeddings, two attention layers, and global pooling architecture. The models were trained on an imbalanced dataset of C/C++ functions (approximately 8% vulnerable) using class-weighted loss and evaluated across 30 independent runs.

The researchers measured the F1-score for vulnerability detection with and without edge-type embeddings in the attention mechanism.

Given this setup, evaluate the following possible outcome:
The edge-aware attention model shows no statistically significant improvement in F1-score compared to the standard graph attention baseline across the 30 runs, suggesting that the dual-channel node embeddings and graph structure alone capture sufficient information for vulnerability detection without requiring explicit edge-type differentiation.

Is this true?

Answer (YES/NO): NO